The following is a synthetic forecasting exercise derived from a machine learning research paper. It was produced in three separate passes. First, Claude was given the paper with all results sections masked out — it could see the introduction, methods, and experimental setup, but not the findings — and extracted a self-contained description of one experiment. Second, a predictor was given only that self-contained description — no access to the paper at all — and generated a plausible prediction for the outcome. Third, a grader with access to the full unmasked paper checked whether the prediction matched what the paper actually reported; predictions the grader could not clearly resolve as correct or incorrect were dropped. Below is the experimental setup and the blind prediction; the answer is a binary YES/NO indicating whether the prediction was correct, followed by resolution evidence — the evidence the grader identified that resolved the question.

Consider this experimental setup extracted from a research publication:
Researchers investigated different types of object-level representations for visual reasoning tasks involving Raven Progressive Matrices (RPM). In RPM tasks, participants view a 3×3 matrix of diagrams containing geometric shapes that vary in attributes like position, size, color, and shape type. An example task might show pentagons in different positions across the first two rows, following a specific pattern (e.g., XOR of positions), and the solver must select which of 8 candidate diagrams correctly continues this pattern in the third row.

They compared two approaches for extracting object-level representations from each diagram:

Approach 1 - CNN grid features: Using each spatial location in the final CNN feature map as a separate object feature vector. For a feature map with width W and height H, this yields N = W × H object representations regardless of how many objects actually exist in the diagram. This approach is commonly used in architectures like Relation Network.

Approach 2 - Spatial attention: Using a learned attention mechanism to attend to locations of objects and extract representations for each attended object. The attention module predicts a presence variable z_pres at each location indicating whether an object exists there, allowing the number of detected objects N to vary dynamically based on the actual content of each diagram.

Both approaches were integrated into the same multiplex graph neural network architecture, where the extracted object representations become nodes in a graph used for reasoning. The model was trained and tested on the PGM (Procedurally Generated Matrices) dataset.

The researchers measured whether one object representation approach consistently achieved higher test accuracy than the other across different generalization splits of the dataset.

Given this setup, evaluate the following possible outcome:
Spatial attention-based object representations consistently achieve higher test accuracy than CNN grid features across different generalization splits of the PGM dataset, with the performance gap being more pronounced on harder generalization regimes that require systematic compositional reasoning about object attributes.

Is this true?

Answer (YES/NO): NO